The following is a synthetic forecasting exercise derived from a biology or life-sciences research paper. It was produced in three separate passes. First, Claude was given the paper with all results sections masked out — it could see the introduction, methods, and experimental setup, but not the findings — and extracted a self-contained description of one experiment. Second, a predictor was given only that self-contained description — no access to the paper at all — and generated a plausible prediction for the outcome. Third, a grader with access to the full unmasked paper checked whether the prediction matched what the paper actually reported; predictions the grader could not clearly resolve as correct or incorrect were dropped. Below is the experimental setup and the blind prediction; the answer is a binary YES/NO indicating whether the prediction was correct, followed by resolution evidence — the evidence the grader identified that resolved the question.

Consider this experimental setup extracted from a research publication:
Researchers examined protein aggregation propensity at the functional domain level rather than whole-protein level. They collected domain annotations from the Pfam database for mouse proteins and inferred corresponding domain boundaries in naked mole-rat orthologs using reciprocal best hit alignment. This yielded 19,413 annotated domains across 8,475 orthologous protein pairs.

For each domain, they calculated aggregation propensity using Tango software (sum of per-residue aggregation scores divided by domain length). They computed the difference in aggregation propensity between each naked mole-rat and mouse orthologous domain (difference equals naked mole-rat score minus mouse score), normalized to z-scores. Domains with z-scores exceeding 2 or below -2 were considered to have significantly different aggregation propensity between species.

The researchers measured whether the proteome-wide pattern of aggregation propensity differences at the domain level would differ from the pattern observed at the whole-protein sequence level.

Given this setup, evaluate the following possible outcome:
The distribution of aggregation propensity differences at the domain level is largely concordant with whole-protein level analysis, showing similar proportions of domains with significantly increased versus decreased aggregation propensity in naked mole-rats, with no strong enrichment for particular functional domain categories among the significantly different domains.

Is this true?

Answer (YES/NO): NO